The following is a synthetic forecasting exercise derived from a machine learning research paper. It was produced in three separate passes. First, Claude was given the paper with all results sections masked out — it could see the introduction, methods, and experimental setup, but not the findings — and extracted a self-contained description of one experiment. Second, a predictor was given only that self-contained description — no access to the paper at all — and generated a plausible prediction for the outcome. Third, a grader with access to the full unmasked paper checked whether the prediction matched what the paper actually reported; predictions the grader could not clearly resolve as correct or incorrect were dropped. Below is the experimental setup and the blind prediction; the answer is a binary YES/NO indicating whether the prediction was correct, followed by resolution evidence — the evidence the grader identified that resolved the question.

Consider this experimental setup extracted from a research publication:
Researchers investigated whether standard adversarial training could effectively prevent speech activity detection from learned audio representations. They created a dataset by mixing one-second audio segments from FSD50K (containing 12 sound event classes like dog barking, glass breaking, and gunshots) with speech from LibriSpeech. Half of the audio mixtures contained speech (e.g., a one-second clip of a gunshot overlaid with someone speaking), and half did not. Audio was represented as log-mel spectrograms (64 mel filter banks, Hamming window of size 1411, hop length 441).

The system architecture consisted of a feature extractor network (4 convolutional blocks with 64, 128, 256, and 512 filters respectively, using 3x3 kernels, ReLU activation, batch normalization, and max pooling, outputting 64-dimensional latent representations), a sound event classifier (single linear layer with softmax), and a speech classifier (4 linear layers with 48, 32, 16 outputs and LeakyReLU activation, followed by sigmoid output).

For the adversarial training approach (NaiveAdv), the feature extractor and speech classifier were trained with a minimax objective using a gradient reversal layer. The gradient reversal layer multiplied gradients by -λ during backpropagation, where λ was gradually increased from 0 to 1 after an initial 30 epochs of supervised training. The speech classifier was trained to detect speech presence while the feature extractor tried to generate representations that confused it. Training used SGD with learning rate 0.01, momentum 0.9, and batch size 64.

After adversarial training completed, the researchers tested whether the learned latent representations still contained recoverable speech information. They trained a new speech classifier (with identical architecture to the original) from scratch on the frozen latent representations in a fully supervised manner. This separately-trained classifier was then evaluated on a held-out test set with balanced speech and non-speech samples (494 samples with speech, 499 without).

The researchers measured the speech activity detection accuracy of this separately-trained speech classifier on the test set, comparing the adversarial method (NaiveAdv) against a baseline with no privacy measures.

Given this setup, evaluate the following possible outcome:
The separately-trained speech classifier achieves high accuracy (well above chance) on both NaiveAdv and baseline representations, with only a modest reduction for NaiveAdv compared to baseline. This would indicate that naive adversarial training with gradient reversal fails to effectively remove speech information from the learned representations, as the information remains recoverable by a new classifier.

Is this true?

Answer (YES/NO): YES